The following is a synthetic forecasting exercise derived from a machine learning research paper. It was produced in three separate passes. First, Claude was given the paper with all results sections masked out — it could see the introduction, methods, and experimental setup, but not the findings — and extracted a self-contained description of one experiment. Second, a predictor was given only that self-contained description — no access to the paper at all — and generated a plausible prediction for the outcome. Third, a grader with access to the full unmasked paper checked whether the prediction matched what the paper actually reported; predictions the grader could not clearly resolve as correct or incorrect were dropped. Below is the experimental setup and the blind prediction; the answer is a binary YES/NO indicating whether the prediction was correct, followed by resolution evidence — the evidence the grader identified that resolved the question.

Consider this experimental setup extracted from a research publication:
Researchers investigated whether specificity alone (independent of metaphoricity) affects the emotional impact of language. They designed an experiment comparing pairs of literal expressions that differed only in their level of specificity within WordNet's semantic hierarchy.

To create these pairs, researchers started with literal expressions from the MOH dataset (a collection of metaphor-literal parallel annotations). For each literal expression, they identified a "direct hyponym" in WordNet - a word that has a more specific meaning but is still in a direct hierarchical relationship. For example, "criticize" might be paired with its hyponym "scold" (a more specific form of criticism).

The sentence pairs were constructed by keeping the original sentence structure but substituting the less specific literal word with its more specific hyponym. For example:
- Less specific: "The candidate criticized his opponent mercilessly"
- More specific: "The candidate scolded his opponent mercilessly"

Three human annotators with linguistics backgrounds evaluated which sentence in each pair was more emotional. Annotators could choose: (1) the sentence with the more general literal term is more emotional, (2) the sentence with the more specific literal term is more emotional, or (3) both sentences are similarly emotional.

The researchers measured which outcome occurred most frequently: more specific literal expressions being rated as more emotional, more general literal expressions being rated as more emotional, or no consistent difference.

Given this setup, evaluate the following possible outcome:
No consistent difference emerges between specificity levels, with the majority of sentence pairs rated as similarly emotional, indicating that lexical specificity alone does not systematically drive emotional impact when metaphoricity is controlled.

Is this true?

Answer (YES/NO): NO